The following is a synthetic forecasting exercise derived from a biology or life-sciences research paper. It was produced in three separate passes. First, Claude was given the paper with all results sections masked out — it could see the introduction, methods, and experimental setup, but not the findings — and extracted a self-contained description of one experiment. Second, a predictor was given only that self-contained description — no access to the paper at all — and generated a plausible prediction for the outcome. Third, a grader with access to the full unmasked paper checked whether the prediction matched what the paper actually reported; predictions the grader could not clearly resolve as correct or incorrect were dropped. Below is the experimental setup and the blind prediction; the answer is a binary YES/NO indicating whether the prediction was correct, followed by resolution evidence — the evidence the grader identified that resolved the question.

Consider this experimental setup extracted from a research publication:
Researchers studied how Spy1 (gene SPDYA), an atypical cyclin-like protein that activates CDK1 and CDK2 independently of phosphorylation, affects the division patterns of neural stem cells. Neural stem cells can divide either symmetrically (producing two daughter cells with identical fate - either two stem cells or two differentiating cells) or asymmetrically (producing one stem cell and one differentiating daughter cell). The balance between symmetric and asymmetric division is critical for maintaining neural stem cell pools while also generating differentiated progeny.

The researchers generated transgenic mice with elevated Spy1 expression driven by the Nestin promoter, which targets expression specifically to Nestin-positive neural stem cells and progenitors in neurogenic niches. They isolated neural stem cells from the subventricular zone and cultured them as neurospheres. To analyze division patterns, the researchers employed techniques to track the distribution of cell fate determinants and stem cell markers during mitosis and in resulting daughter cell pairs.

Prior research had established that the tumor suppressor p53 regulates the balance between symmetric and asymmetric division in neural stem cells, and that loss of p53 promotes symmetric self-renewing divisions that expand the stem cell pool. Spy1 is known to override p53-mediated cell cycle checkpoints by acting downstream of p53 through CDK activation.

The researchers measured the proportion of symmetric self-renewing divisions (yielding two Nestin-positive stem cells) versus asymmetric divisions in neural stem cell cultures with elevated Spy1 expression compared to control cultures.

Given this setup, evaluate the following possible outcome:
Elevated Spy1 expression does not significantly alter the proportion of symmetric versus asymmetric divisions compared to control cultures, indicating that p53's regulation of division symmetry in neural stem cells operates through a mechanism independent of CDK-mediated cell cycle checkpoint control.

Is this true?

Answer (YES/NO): NO